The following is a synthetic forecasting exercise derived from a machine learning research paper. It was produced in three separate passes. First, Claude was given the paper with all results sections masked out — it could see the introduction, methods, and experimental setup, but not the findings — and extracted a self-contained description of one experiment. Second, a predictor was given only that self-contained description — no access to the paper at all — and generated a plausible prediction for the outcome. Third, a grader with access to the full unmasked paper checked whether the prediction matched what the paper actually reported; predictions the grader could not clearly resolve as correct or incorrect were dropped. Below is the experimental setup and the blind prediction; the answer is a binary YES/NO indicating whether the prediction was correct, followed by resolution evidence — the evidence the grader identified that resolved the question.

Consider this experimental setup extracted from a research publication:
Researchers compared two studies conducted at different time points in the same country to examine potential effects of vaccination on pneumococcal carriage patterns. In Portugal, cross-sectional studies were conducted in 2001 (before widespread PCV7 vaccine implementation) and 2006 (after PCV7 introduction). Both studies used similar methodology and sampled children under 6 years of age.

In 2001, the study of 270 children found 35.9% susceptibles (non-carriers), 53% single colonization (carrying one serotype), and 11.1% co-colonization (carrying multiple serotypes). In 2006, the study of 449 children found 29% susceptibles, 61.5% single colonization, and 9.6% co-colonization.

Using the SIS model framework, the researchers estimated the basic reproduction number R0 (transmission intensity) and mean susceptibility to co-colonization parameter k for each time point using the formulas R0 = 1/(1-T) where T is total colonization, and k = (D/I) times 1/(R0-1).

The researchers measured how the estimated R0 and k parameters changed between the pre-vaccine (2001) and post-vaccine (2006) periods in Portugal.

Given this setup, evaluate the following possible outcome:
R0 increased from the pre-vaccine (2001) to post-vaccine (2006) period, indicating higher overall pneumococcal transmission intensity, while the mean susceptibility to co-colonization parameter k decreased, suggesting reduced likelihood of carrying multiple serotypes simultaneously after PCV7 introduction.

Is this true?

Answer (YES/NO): YES